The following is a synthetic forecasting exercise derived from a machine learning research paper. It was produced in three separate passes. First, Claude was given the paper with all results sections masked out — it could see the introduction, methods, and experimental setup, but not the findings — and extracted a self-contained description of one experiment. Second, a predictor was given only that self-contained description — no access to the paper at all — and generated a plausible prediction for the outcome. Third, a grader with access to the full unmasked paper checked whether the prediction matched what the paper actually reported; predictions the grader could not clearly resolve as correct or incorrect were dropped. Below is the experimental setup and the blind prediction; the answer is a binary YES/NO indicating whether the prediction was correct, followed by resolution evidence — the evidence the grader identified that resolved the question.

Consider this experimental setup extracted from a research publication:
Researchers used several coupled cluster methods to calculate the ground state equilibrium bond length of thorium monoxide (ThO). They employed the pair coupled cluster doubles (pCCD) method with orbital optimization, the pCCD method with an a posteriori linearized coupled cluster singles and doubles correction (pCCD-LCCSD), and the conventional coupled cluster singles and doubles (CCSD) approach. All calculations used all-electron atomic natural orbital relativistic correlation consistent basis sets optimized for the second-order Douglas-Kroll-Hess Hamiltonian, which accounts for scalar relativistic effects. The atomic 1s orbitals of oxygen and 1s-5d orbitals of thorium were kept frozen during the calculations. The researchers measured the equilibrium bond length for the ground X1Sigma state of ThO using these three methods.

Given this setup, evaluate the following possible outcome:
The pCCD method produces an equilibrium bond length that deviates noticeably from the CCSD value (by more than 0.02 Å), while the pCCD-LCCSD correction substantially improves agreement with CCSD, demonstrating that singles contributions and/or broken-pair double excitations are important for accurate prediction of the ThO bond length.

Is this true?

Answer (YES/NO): NO